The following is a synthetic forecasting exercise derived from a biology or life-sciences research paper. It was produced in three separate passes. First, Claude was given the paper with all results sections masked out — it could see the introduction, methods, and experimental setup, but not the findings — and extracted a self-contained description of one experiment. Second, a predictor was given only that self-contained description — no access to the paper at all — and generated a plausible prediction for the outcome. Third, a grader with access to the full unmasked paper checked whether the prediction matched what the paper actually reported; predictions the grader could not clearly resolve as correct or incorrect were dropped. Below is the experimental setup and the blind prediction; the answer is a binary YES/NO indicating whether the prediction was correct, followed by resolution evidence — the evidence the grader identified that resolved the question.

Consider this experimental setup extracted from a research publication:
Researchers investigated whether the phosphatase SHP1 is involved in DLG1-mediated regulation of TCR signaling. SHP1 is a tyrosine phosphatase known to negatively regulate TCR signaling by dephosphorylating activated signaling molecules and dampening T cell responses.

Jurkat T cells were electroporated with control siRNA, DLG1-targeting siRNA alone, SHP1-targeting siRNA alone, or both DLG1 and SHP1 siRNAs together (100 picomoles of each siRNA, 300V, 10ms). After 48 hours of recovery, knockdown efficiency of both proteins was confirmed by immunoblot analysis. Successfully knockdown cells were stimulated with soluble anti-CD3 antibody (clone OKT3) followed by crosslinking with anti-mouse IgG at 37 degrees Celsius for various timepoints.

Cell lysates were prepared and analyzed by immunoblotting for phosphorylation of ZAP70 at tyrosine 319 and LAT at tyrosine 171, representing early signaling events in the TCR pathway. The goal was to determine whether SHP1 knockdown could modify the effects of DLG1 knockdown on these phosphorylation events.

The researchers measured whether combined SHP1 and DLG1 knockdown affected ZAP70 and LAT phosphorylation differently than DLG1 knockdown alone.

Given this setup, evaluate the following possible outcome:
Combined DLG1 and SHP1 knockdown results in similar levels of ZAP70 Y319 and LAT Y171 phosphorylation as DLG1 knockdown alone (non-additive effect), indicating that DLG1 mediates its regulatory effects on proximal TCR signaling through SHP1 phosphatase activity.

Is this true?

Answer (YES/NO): NO